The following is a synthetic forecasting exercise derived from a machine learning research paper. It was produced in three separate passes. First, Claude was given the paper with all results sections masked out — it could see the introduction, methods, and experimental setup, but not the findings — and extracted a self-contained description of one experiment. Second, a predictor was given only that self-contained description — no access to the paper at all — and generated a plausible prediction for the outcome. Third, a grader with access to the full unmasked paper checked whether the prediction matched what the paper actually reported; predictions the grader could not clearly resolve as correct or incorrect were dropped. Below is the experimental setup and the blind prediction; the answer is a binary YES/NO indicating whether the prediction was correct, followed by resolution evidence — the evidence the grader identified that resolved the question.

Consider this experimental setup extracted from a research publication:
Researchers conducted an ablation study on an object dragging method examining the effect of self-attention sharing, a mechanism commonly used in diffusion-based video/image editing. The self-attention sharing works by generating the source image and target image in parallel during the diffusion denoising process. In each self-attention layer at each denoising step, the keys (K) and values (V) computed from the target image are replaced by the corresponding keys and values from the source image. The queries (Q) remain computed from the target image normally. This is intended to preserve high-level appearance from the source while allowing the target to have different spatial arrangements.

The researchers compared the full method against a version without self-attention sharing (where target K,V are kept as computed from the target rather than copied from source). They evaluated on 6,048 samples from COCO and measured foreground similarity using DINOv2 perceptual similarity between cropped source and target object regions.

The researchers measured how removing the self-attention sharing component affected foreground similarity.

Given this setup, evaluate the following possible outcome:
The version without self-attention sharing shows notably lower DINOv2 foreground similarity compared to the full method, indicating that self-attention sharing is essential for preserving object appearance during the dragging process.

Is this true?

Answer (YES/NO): YES